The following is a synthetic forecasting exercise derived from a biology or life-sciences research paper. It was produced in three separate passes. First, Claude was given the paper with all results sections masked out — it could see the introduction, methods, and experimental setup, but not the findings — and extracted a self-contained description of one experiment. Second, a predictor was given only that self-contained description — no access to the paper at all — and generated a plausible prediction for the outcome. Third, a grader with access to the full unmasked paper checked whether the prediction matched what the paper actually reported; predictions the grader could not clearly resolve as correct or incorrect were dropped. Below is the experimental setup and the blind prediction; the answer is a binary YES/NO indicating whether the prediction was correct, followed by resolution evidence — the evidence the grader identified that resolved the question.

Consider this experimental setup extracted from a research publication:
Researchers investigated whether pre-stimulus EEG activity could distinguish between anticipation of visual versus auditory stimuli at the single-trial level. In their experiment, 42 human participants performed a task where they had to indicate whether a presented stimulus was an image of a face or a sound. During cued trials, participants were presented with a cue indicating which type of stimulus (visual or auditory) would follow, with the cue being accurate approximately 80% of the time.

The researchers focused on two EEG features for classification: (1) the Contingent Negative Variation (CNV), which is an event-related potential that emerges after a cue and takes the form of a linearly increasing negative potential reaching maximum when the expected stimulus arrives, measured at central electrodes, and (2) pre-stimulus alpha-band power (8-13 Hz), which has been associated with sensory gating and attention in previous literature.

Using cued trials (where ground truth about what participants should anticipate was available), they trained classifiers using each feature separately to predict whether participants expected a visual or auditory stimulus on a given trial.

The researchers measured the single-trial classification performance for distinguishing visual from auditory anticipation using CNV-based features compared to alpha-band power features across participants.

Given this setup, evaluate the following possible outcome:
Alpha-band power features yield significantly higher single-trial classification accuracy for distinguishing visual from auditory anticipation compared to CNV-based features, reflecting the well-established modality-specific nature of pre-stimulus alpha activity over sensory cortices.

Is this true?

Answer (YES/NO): NO